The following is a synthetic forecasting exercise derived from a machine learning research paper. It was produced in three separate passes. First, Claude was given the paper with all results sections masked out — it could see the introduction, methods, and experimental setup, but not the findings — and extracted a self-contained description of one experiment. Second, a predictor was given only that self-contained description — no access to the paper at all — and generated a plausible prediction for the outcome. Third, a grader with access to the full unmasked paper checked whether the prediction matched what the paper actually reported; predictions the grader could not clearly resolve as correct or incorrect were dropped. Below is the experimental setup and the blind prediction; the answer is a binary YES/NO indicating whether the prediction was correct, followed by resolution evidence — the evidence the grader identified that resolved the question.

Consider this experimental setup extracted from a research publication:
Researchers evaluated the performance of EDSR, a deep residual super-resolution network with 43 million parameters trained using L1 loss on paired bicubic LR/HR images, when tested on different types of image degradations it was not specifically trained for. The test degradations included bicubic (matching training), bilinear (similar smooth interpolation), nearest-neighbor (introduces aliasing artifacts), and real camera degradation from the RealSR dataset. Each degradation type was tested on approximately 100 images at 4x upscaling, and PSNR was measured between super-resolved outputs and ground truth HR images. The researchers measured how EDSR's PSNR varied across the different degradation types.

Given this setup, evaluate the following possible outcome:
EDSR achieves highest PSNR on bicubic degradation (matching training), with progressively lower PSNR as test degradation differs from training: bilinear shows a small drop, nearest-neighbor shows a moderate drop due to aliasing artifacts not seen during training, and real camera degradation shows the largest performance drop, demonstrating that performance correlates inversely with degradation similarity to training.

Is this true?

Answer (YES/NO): NO